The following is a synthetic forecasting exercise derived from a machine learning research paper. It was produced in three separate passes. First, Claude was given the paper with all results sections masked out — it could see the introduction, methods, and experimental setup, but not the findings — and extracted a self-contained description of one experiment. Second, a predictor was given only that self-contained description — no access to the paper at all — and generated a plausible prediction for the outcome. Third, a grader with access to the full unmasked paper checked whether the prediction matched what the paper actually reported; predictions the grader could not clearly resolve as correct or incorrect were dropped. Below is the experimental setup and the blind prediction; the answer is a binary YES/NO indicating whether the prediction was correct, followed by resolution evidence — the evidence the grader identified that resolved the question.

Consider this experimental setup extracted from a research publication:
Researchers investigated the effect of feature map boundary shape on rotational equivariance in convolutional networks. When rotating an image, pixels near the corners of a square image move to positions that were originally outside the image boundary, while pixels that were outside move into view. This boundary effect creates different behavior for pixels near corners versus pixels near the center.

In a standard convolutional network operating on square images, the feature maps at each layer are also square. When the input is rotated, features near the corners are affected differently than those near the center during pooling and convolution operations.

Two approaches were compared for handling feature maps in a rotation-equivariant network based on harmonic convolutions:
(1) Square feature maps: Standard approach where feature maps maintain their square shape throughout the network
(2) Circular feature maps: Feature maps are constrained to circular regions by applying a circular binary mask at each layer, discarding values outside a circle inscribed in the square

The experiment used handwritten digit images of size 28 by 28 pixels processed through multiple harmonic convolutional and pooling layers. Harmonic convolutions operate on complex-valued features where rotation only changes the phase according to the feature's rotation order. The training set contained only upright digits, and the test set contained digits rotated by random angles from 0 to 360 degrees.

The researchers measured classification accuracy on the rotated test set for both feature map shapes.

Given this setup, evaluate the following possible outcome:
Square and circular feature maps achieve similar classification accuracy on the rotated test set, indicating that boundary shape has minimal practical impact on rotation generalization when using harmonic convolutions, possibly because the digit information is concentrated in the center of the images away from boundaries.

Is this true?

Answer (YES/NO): NO